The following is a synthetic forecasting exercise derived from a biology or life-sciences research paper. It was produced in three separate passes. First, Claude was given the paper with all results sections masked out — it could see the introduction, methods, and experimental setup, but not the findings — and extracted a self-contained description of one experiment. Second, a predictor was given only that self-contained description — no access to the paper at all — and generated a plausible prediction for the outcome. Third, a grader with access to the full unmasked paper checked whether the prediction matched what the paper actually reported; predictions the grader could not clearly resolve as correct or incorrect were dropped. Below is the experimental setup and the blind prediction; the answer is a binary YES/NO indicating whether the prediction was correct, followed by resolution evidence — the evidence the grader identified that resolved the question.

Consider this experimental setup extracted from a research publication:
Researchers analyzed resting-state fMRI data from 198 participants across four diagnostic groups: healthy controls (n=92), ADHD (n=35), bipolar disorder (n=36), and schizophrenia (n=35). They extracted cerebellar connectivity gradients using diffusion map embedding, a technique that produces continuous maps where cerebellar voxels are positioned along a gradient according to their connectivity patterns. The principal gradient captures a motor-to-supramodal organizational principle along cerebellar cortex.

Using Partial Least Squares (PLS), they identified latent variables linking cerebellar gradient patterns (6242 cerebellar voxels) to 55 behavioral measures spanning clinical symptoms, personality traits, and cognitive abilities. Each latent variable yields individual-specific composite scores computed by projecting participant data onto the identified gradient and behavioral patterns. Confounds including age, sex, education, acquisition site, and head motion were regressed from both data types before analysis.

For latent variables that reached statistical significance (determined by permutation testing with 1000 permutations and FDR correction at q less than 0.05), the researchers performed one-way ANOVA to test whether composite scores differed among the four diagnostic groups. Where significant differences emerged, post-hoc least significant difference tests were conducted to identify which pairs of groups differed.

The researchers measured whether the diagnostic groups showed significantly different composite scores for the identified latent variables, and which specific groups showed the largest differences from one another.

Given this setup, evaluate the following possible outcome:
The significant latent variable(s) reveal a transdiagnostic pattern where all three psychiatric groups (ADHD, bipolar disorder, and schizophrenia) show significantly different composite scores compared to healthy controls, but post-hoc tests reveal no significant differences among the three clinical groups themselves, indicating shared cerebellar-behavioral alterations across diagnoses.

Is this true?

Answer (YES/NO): NO